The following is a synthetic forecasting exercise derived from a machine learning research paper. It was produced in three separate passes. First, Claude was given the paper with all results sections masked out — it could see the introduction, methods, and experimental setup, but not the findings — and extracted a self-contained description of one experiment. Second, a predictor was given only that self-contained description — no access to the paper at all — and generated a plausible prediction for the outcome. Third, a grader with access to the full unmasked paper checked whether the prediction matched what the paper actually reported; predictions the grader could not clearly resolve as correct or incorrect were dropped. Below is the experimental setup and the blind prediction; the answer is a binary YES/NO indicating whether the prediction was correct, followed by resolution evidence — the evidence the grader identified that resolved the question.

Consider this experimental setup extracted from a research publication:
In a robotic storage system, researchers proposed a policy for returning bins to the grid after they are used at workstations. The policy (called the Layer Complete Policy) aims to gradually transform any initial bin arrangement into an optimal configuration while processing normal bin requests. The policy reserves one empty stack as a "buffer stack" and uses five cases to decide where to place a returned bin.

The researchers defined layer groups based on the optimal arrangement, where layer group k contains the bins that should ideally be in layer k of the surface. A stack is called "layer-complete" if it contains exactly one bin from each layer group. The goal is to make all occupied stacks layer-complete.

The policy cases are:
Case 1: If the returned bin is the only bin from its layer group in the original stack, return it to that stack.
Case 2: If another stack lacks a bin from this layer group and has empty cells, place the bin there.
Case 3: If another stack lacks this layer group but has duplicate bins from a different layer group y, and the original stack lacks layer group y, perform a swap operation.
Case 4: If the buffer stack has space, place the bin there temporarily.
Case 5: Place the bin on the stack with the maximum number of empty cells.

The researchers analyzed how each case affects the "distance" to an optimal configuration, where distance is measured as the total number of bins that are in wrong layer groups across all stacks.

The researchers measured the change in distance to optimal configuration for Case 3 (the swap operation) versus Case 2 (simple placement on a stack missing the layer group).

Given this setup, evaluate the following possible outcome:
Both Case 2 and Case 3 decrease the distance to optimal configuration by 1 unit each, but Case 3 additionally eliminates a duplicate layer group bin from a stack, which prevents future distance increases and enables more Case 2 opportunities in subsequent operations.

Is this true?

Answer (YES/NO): NO